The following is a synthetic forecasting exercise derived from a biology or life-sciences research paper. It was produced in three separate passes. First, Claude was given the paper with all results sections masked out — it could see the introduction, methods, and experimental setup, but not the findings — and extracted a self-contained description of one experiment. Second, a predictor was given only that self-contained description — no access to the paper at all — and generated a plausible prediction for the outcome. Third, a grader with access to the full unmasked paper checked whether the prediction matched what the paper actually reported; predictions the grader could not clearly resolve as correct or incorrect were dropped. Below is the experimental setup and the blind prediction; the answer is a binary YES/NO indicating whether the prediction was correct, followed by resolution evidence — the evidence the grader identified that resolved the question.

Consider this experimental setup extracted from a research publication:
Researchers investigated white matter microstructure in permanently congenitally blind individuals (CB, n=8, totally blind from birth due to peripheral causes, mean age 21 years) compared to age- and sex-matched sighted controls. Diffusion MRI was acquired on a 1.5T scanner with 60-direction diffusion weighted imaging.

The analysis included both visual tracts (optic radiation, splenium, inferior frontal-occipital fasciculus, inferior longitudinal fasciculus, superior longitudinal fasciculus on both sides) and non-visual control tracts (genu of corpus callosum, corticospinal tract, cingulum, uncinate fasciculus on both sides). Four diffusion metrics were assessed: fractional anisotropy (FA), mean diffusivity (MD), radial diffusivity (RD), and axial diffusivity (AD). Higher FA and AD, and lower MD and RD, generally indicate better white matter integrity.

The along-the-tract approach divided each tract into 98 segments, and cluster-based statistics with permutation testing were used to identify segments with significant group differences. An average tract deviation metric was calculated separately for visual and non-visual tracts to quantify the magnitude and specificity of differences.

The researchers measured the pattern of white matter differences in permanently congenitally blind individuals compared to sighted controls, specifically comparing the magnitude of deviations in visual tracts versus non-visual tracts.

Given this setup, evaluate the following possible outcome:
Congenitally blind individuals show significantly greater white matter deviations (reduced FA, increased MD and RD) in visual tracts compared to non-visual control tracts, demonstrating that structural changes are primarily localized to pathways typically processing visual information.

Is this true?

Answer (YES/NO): YES